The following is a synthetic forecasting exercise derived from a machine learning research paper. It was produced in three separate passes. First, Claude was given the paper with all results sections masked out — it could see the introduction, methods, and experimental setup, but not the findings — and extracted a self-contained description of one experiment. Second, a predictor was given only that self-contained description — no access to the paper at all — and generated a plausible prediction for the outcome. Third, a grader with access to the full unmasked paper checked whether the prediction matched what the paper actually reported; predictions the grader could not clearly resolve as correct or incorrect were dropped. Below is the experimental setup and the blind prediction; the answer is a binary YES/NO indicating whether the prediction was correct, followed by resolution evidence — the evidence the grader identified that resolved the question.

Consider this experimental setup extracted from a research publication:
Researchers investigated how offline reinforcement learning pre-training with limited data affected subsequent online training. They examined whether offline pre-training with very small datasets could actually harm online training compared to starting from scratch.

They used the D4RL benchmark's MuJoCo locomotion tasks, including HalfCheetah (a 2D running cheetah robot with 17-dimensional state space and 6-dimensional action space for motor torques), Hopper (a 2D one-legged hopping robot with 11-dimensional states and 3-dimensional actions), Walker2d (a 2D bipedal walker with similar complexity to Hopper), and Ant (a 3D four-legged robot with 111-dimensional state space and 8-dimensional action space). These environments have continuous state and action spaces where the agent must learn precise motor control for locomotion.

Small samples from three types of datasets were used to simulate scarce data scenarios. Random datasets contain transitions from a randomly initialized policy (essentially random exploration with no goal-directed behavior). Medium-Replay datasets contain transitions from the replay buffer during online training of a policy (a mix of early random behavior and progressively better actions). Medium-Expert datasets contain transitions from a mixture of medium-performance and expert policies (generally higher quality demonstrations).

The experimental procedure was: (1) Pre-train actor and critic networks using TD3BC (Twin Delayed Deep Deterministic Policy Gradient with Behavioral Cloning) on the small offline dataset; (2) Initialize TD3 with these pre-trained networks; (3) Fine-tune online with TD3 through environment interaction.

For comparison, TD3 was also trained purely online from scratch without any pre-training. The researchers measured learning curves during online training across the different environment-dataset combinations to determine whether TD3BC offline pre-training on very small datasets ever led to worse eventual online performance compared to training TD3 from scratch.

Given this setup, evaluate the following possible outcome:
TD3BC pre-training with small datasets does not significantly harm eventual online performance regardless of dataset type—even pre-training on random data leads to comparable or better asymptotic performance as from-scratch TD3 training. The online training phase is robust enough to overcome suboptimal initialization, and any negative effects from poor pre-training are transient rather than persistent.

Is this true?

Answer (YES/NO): NO